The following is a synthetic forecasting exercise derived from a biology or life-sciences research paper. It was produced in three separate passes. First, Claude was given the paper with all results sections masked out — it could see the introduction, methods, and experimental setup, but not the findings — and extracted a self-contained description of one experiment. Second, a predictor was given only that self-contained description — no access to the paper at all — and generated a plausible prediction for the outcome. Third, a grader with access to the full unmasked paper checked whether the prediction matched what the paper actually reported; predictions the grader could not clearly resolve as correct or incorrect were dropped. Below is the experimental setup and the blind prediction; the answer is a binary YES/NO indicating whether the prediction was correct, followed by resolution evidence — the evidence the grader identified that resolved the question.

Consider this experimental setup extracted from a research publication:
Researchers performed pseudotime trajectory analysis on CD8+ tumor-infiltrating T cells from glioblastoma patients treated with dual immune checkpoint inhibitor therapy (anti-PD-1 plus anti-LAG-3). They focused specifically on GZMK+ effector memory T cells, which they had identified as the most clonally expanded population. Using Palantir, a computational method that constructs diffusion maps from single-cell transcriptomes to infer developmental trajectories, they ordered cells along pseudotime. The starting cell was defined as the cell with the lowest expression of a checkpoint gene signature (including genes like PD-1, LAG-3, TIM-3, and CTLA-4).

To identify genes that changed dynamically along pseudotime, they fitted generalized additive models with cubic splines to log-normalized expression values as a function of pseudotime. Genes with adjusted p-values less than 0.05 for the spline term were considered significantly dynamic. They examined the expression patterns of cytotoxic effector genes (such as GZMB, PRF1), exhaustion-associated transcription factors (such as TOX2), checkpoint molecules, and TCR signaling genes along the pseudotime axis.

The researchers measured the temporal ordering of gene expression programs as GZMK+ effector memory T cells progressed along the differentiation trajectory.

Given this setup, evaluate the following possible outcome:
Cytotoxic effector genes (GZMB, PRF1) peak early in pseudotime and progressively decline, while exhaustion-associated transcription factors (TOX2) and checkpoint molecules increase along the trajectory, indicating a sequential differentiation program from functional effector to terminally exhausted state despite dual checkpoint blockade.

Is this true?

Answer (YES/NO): NO